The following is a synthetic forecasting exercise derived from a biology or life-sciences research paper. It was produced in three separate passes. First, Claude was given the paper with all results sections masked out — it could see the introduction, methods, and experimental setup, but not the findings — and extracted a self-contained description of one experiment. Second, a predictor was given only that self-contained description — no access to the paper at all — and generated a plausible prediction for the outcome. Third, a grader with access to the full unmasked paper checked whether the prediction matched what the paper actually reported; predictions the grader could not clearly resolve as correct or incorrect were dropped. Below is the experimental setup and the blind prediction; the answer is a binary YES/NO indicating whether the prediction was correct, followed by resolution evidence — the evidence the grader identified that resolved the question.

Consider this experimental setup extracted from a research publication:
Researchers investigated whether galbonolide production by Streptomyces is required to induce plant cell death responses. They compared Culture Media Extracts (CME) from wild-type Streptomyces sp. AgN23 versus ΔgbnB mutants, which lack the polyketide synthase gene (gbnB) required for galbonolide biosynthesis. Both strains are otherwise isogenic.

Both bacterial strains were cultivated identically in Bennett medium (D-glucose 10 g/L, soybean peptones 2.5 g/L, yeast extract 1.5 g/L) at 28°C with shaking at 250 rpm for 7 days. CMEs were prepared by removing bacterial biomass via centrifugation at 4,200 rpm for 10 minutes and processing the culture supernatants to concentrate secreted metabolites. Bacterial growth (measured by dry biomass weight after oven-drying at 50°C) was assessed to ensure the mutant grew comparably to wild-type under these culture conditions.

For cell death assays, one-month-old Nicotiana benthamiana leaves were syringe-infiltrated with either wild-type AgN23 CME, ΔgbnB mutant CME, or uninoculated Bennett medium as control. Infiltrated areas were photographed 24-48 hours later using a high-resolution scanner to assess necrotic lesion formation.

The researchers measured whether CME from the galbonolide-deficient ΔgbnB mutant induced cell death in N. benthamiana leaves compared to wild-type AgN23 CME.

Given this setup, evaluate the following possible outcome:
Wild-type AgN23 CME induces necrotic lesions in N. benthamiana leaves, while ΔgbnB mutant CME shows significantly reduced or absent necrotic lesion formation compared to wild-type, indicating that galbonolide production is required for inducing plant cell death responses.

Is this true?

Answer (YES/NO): YES